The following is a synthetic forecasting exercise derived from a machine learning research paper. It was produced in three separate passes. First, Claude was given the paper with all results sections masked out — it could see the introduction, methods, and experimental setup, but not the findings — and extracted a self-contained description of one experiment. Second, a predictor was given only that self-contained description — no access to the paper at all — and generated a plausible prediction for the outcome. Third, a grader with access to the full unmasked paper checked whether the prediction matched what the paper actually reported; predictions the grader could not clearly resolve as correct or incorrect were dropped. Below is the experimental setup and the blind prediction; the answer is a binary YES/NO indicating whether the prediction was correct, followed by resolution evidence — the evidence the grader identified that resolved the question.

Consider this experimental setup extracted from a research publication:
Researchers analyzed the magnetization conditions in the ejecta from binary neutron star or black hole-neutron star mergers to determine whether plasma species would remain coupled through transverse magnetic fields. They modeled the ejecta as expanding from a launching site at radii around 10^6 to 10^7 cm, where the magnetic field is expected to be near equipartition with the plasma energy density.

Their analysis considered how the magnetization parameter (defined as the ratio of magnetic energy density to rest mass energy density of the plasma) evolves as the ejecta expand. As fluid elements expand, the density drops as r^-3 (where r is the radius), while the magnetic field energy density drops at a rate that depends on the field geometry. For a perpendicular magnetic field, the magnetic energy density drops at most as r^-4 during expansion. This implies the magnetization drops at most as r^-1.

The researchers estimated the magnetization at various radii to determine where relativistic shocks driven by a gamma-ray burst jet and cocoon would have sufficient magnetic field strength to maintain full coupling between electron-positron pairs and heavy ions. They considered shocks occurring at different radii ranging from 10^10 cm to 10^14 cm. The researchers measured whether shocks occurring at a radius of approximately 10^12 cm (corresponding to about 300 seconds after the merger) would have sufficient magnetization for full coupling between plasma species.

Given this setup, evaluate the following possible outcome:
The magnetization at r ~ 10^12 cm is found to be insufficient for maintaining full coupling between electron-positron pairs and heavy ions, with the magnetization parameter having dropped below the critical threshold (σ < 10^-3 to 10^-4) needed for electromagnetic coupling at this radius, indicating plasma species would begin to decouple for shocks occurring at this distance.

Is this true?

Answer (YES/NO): NO